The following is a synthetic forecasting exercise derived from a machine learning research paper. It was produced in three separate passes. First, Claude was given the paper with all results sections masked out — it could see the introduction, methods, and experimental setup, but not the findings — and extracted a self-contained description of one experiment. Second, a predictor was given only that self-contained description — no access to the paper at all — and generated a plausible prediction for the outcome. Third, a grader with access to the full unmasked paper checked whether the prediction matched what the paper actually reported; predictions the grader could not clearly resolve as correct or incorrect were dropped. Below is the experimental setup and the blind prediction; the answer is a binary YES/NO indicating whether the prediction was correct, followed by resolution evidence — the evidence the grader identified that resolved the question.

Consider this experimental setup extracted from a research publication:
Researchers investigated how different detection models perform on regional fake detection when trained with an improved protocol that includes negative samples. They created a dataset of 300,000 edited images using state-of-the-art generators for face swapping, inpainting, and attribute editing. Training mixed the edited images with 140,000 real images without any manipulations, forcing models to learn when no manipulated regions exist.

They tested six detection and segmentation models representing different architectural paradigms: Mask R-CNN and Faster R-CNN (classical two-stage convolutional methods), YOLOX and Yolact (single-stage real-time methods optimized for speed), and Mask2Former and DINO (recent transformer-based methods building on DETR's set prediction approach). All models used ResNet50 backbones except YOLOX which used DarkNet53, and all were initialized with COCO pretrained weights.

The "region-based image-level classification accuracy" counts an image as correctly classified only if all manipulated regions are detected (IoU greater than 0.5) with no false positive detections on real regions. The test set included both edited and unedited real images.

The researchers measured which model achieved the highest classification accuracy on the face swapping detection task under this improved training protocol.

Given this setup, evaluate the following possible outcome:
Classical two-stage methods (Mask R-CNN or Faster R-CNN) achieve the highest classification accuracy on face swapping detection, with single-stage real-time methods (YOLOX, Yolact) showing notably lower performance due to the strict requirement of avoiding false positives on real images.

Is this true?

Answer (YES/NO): NO